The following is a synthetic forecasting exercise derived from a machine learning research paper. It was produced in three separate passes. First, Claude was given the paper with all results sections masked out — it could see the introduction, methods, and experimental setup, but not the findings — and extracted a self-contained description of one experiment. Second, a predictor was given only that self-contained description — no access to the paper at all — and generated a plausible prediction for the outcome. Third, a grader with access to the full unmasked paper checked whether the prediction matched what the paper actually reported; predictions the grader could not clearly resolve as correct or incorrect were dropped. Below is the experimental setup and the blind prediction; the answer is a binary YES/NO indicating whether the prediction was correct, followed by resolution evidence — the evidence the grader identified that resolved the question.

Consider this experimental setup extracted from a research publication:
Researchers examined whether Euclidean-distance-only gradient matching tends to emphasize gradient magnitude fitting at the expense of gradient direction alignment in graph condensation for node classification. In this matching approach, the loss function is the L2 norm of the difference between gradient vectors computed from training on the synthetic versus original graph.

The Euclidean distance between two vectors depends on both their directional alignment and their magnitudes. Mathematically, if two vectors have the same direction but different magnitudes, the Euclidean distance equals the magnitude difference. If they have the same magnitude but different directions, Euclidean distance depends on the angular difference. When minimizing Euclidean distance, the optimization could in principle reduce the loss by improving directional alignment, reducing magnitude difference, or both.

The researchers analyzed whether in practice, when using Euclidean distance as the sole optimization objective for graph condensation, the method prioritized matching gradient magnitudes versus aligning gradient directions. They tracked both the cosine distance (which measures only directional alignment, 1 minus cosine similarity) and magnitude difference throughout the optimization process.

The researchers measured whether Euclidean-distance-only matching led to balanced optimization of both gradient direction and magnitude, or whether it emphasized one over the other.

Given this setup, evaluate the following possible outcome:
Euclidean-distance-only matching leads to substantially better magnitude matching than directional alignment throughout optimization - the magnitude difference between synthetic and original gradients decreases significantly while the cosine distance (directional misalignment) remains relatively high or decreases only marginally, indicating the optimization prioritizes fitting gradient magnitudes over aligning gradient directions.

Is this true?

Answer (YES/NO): YES